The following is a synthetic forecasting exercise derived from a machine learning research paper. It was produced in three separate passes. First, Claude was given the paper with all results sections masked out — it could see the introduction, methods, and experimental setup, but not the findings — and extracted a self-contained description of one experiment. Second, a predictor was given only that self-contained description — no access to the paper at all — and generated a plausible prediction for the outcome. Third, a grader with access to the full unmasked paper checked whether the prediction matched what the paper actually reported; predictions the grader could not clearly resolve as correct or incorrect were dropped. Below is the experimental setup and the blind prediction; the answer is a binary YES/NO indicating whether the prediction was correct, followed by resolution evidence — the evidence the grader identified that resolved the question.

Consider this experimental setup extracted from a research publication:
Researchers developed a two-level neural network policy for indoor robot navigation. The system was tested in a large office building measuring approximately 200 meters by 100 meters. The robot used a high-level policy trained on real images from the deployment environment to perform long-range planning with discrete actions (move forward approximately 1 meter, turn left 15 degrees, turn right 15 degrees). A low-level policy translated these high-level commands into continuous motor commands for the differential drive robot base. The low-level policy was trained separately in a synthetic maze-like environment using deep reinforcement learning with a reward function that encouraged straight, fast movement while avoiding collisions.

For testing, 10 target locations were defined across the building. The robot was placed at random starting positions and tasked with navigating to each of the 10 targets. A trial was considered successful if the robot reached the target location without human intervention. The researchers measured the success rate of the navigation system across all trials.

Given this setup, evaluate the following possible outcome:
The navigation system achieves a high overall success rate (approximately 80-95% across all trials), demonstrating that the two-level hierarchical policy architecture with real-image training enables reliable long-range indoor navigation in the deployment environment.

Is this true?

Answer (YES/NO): YES